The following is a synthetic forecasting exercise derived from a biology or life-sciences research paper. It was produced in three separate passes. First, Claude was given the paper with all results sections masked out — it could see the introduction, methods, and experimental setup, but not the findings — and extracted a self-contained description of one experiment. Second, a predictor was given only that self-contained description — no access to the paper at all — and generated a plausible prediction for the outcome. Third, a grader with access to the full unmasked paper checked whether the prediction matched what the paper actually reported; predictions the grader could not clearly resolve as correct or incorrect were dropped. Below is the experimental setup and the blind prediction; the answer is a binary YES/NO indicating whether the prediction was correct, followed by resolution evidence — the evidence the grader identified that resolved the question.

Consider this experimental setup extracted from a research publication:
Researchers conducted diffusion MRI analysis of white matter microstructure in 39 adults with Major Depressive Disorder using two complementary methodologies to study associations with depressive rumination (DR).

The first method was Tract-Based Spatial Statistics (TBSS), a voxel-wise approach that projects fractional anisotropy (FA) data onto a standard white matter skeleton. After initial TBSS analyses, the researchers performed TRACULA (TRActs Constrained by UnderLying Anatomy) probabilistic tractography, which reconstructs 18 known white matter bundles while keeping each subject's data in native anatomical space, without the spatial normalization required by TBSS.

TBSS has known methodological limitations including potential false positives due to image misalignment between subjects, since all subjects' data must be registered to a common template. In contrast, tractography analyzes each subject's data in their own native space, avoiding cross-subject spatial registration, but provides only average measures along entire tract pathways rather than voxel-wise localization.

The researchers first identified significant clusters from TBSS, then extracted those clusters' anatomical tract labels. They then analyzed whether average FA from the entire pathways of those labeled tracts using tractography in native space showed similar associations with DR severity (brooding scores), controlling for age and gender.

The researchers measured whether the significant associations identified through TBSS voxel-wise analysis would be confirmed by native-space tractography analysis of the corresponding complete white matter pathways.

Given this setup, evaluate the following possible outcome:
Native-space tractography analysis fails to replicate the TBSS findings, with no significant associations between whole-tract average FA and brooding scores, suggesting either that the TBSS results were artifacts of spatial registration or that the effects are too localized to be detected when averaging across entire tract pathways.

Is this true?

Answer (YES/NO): NO